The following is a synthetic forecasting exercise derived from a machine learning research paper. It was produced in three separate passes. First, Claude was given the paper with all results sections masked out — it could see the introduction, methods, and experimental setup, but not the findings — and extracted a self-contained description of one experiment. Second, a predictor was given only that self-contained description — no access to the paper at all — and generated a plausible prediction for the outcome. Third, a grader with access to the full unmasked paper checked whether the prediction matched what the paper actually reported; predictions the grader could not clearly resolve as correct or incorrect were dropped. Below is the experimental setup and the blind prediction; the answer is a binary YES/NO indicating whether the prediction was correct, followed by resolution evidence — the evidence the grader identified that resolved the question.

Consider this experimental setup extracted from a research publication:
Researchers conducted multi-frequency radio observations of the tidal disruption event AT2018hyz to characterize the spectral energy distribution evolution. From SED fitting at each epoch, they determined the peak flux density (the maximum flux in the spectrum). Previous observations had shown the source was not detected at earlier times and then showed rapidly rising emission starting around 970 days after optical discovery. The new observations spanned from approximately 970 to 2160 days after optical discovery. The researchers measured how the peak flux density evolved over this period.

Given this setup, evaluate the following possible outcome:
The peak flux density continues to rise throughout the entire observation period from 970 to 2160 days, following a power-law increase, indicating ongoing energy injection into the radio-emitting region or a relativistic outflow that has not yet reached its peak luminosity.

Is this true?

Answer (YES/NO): YES